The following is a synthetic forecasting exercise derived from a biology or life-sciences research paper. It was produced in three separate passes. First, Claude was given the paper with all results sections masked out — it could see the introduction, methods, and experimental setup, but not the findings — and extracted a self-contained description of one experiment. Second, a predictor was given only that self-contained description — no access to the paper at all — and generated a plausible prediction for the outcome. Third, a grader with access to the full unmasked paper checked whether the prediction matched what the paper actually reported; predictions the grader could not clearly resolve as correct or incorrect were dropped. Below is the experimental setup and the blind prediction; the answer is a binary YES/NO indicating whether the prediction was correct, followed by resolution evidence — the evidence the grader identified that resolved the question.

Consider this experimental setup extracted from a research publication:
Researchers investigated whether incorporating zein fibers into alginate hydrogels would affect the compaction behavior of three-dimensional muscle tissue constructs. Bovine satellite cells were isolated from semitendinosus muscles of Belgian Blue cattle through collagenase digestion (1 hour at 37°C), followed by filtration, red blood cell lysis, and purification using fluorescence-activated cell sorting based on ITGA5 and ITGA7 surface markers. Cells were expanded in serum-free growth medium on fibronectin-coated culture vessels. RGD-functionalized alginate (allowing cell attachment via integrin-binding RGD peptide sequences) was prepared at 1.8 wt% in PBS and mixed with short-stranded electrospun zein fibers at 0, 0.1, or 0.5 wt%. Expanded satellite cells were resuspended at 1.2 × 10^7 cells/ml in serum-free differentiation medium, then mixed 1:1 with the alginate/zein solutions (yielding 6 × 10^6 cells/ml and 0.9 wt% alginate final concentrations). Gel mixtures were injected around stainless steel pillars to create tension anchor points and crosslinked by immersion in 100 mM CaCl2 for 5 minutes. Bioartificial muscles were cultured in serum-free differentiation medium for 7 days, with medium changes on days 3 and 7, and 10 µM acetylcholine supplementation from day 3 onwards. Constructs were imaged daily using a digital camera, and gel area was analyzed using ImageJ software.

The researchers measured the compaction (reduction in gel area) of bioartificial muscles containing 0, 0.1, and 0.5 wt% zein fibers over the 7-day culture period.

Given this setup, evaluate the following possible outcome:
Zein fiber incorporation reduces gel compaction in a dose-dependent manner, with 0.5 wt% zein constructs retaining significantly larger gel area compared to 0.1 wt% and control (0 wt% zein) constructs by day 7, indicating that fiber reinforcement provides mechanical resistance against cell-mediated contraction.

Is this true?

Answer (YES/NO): NO